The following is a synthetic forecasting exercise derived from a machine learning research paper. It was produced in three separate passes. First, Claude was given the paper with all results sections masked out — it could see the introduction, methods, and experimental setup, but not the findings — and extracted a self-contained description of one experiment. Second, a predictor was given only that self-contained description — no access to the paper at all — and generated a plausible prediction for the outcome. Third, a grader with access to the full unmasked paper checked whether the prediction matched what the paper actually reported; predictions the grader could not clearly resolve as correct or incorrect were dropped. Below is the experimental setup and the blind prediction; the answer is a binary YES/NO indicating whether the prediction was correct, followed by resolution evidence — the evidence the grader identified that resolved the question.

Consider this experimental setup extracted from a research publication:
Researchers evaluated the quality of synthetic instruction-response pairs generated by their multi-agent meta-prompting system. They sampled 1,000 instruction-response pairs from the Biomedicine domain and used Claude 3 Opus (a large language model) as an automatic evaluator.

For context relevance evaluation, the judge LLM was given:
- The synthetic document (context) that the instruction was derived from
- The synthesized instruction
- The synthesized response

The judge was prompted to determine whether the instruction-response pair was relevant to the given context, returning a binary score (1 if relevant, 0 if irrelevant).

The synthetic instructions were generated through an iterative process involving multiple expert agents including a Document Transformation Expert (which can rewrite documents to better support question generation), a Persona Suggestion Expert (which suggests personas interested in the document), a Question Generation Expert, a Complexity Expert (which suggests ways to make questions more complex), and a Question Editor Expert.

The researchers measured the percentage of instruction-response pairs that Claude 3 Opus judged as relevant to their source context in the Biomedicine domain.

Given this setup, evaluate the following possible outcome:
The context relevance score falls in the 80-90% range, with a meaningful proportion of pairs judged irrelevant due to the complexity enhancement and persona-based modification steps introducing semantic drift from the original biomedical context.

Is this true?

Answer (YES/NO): NO